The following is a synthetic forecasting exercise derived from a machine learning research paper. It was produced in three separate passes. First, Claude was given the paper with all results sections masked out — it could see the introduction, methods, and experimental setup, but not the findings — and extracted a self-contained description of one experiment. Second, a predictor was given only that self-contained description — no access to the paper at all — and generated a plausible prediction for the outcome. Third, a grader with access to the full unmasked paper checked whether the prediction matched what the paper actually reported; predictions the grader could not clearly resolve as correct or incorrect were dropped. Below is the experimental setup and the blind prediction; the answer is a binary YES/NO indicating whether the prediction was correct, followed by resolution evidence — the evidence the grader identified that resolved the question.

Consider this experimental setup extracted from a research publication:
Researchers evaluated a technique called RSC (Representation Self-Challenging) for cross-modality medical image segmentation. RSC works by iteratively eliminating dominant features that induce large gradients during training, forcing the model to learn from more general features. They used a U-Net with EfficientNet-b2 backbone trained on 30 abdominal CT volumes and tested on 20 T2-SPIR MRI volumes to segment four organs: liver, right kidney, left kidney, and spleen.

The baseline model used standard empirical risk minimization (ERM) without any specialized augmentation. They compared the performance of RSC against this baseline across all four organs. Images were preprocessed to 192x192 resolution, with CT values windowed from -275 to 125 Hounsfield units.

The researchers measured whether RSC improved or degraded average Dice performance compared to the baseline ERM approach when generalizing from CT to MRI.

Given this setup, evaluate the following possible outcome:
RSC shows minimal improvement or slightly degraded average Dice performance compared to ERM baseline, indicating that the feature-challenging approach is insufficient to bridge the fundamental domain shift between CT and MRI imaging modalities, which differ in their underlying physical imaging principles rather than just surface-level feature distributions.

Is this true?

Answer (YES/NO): YES